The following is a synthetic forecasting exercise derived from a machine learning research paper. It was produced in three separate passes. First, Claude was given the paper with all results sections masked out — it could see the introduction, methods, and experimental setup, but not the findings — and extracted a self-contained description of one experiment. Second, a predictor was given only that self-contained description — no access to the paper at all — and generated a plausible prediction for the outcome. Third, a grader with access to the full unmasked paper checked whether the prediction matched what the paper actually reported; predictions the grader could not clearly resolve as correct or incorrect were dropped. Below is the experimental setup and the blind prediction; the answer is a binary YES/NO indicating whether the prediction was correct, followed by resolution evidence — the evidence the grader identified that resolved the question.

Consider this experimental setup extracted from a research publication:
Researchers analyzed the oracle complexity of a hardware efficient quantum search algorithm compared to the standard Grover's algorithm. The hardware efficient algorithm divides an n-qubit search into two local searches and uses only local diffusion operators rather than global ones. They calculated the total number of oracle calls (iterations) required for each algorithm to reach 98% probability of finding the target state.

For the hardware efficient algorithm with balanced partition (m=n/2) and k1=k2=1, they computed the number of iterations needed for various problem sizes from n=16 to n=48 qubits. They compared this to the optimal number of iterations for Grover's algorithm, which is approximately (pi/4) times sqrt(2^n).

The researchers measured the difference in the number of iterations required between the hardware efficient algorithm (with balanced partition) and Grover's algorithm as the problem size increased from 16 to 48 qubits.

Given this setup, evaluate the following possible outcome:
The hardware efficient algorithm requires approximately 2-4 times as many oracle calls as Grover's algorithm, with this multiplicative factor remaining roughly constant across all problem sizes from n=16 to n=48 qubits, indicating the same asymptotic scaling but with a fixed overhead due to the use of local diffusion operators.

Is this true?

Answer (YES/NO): NO